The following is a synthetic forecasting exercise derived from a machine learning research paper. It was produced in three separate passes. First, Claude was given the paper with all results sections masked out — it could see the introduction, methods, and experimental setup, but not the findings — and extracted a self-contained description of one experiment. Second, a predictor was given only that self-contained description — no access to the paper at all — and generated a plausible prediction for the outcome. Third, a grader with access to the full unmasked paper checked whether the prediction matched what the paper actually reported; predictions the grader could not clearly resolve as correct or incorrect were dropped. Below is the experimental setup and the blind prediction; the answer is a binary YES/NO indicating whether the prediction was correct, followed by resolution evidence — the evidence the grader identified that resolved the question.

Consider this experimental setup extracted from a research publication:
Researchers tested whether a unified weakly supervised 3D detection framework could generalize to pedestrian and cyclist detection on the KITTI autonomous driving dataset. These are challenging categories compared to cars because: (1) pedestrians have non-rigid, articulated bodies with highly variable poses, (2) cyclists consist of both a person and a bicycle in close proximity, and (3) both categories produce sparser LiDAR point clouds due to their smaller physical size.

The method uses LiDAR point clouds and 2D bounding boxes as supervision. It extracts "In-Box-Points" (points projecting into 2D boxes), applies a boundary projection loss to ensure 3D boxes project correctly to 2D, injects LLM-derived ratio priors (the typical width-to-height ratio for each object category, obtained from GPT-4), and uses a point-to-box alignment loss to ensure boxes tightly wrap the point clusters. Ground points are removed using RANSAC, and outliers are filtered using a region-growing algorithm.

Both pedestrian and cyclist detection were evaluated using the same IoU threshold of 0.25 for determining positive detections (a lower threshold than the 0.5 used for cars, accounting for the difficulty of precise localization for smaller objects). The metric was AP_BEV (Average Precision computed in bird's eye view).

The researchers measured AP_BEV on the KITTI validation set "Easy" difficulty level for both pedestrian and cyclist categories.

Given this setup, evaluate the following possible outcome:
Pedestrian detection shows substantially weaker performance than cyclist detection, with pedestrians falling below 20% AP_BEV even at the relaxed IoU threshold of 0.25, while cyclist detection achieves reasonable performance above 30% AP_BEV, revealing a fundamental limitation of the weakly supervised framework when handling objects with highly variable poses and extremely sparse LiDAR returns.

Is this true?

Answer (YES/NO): NO